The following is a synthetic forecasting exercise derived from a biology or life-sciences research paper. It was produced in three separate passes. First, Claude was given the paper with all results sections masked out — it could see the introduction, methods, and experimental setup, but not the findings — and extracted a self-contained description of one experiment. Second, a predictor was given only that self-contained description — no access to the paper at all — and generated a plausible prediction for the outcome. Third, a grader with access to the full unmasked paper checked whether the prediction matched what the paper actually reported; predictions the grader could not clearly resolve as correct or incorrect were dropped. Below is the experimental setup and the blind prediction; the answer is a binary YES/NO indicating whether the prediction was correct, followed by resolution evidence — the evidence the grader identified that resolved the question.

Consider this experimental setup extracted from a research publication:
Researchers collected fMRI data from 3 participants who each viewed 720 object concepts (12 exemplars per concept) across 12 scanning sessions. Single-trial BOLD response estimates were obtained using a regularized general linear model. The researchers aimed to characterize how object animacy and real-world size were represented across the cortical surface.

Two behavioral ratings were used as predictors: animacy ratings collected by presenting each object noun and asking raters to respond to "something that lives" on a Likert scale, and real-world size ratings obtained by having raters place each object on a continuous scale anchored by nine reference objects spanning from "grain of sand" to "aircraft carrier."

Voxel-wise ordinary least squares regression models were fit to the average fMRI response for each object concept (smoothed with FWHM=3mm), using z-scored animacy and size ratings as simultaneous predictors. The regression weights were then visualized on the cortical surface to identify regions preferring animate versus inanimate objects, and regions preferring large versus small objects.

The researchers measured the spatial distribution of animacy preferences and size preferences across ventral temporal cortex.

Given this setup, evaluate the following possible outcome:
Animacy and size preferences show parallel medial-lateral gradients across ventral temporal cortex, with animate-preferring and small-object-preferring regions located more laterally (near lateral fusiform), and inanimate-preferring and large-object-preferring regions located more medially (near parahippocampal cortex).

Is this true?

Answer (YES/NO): NO